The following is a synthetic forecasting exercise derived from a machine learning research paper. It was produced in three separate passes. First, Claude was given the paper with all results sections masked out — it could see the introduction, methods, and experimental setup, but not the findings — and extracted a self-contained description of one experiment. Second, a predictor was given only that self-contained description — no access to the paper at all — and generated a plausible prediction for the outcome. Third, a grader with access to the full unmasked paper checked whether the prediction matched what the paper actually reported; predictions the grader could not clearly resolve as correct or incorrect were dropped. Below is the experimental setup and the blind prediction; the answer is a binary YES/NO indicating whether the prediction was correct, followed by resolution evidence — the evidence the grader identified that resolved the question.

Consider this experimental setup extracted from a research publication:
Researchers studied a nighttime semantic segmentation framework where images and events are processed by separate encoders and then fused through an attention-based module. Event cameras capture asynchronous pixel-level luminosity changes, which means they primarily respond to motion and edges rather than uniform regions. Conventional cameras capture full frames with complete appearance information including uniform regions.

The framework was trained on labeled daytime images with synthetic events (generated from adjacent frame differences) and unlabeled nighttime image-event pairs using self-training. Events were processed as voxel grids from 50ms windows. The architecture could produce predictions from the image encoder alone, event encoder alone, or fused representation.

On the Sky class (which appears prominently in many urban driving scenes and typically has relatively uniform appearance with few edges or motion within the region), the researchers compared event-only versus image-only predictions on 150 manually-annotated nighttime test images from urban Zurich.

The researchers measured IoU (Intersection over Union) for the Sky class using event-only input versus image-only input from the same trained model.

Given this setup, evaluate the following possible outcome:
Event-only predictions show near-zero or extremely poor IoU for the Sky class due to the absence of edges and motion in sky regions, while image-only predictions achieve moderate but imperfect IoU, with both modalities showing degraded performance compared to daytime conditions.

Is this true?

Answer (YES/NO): NO